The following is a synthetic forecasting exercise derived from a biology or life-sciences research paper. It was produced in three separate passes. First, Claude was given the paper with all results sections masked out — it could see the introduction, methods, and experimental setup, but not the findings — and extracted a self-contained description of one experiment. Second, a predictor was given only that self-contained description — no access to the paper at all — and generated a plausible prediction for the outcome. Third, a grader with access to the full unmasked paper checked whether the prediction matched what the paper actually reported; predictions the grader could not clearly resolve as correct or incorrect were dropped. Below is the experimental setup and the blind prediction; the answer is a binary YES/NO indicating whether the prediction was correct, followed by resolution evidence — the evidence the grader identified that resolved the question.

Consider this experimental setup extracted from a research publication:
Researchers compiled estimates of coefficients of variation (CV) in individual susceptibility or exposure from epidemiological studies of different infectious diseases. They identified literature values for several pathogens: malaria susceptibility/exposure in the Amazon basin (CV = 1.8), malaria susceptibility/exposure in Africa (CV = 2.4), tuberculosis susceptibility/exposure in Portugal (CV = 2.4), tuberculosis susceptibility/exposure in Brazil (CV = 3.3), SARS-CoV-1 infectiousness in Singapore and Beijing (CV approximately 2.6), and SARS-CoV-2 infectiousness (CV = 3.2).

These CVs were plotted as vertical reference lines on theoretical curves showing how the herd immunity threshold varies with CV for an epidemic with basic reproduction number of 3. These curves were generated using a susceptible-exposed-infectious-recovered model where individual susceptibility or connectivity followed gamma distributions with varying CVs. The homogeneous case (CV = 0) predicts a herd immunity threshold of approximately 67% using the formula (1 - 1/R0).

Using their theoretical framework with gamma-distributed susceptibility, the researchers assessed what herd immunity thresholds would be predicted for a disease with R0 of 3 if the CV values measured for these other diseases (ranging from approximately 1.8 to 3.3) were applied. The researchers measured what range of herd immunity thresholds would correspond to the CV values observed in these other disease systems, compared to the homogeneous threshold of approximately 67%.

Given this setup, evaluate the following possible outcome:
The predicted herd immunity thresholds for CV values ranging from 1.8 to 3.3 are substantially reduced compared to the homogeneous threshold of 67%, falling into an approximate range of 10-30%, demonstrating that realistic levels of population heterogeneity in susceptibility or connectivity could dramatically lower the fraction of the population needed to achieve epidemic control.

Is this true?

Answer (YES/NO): NO